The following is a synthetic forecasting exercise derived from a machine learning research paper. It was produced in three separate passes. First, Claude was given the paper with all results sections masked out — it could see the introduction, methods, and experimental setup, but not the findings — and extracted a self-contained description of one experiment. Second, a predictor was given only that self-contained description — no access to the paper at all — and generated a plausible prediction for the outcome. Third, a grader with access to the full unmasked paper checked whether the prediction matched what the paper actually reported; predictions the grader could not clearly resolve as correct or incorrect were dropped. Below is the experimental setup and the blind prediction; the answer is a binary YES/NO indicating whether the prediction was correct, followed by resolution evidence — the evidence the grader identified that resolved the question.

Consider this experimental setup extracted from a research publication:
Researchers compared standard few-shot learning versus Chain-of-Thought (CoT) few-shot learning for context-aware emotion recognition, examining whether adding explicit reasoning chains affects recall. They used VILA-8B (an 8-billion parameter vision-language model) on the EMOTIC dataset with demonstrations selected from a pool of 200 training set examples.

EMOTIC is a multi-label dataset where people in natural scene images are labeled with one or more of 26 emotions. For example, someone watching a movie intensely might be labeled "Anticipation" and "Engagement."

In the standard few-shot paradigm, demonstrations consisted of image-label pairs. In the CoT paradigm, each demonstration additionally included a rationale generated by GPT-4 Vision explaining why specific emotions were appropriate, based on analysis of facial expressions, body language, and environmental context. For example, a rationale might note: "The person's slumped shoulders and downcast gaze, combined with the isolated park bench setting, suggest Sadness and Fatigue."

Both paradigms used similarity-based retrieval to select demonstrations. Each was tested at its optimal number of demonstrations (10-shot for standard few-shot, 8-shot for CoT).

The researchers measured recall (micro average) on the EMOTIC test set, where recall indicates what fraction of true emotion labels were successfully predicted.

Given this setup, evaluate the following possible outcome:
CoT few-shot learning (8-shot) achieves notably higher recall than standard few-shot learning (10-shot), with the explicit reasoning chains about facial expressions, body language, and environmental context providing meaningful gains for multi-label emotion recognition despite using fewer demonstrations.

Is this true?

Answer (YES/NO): NO